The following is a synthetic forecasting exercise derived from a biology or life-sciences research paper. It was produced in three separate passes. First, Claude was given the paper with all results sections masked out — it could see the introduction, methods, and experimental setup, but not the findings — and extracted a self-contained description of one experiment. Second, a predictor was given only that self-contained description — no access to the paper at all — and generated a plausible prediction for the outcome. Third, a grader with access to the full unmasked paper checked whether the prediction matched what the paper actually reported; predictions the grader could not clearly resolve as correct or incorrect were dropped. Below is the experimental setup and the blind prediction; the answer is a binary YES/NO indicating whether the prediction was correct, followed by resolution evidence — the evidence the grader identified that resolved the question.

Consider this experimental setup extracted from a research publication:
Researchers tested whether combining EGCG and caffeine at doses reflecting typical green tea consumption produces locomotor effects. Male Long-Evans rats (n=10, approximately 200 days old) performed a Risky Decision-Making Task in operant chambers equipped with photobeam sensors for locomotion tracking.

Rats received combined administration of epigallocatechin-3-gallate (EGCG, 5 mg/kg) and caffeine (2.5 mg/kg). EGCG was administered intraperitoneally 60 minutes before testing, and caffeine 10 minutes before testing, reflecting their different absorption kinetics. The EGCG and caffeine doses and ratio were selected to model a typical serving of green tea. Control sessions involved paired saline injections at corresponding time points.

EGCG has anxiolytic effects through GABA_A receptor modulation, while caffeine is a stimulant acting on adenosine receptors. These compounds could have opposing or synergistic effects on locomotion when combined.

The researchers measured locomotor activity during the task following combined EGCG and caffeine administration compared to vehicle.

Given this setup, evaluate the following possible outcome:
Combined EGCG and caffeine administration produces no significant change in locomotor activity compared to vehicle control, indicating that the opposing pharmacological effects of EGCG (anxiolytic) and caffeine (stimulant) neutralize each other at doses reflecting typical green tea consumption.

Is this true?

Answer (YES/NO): YES